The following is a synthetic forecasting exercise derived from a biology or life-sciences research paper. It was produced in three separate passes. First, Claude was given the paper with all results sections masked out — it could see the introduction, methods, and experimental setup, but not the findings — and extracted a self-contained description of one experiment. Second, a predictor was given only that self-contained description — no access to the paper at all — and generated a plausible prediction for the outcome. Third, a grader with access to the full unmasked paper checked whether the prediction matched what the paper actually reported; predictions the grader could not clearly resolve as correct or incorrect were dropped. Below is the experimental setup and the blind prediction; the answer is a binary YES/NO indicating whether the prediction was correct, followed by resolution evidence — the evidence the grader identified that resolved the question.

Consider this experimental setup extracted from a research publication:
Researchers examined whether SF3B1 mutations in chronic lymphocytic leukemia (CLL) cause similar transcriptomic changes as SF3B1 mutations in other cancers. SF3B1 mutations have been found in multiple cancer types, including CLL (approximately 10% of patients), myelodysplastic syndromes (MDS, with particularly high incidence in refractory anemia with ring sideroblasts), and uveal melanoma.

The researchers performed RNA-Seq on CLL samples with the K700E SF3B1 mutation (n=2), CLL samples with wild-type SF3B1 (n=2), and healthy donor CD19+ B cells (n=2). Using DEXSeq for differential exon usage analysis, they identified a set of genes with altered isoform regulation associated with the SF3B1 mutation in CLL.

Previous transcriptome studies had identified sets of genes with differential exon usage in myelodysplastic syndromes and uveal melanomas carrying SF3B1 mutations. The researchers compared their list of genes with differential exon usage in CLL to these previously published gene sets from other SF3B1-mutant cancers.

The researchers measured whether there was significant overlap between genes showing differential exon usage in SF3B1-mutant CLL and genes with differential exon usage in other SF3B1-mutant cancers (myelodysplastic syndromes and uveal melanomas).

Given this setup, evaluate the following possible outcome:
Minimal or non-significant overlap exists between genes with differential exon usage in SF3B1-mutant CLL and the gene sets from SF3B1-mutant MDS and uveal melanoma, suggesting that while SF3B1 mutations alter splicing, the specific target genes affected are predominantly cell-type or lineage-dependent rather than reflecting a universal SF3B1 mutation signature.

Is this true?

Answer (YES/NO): NO